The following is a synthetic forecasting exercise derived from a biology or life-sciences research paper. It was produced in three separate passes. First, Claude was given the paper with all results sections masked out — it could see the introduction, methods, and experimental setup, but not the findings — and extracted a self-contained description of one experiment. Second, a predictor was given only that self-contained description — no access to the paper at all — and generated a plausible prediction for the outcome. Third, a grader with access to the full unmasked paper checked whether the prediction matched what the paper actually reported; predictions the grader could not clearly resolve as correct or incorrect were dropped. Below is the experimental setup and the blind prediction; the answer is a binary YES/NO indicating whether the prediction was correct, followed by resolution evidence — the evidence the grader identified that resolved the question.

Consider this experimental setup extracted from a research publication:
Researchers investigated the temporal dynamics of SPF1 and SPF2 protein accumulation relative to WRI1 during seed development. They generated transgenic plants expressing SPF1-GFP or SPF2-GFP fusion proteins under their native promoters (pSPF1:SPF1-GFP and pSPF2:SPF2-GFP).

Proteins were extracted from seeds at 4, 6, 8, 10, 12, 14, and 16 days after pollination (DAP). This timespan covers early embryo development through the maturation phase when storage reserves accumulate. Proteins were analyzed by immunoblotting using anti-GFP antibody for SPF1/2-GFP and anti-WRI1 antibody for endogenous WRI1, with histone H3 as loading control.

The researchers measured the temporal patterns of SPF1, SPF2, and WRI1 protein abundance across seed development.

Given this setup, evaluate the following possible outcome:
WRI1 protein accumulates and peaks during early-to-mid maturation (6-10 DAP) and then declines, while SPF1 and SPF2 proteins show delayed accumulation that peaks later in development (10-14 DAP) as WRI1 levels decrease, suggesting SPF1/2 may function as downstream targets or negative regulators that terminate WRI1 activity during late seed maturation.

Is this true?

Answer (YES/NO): NO